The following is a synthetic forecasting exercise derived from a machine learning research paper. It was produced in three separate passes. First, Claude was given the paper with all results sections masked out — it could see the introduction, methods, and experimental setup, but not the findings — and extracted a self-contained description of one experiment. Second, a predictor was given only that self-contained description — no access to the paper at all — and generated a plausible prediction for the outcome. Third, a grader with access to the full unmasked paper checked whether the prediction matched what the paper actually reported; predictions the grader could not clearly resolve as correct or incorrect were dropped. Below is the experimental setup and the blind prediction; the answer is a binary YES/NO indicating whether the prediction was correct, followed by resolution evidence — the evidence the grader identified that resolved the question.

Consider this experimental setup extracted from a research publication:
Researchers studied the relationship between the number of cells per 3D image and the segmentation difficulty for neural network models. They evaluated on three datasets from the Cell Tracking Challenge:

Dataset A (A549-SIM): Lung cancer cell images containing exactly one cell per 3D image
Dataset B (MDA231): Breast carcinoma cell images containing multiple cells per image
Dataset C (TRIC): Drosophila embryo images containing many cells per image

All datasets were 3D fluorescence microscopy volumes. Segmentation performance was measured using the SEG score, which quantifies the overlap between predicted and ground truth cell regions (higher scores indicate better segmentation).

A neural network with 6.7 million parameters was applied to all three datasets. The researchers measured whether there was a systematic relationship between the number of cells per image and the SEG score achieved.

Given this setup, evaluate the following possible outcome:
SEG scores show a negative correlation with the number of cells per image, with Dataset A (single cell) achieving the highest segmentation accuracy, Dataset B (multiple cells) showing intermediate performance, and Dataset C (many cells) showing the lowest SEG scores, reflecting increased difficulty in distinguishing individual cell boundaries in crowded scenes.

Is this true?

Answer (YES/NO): NO